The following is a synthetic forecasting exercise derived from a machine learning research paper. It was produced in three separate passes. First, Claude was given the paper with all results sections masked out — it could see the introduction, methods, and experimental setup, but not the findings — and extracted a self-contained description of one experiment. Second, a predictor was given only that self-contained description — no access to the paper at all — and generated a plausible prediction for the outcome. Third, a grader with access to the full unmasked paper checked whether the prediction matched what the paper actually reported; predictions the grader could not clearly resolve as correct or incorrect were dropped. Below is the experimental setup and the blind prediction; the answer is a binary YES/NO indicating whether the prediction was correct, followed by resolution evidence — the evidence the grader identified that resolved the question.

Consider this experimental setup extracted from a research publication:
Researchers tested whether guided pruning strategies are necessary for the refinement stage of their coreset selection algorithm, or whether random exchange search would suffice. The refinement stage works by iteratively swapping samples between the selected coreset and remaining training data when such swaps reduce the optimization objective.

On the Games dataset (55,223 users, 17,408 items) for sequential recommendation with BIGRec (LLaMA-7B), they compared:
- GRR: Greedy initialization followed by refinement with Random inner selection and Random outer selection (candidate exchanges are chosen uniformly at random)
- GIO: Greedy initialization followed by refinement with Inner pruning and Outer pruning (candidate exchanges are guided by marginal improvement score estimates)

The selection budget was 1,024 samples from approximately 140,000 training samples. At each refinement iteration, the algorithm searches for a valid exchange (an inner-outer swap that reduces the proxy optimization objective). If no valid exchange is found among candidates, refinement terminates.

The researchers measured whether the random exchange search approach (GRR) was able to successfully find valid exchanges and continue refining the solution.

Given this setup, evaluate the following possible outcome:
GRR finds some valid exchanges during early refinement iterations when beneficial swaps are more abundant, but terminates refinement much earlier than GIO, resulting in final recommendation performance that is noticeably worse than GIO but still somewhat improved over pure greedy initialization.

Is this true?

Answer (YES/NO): NO